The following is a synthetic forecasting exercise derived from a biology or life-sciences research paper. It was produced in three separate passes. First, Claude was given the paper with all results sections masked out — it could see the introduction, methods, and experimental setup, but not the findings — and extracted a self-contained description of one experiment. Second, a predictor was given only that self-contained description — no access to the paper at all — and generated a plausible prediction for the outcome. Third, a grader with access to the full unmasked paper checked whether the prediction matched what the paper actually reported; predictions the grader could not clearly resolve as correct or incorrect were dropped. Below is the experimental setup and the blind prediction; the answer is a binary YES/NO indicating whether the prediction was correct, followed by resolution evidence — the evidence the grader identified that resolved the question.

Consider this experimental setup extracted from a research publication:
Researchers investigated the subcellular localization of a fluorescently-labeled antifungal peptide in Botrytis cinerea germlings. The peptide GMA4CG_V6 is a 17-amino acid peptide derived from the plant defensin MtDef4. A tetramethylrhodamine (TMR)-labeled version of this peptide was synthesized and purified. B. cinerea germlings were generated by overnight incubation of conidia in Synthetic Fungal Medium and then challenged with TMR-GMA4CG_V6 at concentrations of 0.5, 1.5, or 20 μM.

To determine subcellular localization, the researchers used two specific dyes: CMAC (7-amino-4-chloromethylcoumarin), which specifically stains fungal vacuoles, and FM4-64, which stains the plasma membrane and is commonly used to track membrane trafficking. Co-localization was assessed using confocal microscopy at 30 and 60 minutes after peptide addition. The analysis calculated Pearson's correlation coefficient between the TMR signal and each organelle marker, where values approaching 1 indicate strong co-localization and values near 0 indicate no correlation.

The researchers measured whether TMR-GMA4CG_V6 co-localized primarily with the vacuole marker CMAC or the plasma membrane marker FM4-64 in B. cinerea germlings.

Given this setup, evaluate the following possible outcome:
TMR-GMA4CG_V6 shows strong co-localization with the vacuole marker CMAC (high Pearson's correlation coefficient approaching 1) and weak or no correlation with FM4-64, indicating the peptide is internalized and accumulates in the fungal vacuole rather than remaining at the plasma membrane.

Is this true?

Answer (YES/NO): NO